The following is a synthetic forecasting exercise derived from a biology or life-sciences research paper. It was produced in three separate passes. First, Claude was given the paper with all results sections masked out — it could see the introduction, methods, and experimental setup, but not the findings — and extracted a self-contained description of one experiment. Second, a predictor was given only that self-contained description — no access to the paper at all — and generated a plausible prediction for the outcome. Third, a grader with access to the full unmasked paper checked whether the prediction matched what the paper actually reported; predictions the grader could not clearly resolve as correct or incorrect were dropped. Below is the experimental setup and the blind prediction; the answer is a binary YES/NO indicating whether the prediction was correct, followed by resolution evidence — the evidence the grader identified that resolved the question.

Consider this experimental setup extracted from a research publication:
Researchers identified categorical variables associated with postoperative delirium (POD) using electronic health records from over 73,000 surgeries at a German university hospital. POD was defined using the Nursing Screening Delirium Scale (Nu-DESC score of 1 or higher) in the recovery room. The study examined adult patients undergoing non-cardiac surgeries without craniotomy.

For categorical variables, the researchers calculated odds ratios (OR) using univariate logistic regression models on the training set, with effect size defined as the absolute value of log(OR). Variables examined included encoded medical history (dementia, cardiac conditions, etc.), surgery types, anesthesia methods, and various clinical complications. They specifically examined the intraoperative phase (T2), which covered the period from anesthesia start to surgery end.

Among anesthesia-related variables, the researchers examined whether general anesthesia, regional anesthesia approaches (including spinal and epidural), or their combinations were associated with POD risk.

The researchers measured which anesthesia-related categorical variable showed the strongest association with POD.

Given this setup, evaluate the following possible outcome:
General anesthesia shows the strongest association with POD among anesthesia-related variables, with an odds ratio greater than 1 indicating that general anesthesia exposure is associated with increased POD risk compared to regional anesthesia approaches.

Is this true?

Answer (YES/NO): NO